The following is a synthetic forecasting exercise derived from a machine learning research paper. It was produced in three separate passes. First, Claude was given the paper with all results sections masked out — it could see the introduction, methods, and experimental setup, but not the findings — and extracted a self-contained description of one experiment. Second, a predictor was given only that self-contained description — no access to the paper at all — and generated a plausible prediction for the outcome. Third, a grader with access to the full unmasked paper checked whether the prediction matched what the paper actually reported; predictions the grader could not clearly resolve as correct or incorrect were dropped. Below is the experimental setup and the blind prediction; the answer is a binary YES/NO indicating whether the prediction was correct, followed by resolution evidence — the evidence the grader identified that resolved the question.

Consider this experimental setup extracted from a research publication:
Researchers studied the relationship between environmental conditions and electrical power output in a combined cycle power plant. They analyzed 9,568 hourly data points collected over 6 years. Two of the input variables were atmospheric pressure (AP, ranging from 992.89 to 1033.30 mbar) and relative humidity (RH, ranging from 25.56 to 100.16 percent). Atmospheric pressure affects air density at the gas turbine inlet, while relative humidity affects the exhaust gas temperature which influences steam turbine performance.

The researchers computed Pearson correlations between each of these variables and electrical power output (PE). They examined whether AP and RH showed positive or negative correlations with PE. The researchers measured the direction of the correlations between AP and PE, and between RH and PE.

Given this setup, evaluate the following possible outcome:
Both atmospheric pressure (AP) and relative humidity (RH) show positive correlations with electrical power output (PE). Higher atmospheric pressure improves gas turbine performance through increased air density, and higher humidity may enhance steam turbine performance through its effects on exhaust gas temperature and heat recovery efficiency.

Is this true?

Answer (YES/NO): YES